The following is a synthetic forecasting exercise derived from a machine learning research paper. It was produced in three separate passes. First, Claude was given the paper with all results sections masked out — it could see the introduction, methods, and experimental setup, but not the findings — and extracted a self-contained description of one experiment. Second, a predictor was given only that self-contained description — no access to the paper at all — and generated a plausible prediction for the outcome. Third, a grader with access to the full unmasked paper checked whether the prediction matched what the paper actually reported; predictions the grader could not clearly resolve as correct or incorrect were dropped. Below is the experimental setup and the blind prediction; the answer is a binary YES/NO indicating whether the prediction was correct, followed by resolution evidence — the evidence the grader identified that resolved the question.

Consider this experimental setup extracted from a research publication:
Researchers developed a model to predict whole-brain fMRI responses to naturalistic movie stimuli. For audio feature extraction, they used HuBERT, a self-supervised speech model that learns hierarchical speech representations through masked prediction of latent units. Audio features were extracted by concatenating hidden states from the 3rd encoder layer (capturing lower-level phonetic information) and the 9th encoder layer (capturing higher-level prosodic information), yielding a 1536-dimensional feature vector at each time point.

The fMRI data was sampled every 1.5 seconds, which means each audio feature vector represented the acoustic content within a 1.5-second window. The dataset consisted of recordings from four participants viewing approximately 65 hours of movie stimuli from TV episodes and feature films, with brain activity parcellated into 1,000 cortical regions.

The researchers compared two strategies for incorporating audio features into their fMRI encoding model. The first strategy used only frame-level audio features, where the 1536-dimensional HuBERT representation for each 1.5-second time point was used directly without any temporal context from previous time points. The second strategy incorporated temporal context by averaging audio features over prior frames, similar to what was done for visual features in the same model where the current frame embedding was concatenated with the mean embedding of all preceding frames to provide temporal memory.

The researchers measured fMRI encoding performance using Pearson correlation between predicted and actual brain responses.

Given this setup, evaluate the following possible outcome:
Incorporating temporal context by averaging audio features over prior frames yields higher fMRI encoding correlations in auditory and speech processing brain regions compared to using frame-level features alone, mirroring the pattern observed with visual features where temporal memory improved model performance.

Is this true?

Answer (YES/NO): NO